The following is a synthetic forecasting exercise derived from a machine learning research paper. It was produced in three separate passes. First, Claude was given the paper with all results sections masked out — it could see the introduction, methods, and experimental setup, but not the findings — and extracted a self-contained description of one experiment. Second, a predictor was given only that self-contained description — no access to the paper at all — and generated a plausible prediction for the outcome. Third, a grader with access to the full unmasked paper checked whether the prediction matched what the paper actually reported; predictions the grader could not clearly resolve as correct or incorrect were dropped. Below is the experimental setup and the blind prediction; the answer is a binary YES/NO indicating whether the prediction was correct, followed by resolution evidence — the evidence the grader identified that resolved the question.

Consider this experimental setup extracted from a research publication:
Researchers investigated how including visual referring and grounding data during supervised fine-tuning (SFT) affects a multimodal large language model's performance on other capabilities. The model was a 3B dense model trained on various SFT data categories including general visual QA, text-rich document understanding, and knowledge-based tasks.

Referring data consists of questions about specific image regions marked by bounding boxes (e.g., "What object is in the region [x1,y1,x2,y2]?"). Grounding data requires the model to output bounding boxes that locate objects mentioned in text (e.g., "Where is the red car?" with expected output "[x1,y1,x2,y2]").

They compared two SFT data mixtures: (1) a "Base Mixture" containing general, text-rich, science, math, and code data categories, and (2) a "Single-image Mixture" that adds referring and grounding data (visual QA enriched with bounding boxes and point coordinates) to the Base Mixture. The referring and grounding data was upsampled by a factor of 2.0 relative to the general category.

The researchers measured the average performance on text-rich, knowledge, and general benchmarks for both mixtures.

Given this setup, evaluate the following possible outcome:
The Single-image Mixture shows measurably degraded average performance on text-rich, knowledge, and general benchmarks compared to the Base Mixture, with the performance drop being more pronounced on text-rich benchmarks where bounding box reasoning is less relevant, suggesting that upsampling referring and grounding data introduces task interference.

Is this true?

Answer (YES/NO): NO